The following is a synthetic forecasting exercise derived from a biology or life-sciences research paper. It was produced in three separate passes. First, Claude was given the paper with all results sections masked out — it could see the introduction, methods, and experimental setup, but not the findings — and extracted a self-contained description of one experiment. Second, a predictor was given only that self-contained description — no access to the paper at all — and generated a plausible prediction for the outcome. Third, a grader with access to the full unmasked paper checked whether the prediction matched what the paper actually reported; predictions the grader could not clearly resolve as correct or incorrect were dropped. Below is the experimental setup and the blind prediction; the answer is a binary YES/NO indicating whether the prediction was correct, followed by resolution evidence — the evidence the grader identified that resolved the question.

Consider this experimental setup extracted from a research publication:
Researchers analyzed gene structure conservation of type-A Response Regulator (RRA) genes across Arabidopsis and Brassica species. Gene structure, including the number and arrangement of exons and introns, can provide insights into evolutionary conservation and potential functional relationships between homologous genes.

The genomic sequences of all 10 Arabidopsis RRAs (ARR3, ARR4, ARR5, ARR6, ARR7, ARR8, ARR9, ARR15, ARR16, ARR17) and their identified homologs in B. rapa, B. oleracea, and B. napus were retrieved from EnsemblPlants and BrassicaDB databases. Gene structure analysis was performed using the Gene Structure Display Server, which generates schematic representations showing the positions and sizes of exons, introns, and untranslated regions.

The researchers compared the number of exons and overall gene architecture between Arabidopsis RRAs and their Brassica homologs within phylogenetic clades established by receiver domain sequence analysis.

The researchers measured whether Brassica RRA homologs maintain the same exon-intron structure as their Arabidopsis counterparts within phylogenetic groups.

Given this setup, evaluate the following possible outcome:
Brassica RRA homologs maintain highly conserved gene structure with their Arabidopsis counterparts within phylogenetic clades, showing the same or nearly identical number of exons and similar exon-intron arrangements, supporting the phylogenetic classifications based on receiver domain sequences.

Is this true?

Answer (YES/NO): YES